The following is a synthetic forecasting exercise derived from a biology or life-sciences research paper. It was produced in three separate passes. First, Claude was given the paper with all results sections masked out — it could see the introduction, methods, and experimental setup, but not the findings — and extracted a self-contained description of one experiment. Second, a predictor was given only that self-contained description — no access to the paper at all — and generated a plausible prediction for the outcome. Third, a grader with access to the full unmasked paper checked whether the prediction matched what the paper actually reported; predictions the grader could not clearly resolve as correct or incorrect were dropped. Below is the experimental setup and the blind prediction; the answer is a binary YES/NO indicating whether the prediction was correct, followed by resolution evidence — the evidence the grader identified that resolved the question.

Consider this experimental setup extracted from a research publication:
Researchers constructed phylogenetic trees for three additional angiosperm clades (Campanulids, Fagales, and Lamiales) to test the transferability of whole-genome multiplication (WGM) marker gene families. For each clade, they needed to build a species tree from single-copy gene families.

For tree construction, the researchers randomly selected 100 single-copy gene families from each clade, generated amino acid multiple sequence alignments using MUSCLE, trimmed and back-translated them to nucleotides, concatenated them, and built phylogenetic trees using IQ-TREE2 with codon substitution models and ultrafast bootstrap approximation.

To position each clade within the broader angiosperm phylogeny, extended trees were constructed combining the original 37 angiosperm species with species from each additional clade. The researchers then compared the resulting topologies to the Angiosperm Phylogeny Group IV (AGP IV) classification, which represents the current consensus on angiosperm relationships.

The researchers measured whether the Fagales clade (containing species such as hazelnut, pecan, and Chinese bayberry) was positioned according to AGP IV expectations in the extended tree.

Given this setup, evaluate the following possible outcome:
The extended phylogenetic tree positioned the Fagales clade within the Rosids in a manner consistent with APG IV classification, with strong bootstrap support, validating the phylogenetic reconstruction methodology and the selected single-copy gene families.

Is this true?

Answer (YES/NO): NO